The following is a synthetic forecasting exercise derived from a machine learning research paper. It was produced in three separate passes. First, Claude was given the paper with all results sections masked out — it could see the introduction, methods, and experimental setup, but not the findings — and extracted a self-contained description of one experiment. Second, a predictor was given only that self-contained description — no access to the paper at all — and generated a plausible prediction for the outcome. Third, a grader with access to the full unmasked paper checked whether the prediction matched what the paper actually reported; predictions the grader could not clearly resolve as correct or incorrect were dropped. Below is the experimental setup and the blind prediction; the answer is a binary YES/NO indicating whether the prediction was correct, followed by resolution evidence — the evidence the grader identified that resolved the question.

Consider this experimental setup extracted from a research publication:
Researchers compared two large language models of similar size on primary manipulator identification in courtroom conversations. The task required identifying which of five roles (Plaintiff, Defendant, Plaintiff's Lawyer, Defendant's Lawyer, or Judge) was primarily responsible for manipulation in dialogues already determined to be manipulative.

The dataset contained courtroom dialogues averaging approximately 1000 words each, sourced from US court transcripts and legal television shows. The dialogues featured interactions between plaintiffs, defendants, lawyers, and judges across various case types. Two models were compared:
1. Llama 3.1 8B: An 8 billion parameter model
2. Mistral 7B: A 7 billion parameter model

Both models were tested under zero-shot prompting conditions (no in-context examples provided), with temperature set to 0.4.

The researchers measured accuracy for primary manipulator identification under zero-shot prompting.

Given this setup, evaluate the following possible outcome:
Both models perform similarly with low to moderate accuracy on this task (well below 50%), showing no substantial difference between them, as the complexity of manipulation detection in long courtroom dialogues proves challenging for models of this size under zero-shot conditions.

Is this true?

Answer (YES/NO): NO